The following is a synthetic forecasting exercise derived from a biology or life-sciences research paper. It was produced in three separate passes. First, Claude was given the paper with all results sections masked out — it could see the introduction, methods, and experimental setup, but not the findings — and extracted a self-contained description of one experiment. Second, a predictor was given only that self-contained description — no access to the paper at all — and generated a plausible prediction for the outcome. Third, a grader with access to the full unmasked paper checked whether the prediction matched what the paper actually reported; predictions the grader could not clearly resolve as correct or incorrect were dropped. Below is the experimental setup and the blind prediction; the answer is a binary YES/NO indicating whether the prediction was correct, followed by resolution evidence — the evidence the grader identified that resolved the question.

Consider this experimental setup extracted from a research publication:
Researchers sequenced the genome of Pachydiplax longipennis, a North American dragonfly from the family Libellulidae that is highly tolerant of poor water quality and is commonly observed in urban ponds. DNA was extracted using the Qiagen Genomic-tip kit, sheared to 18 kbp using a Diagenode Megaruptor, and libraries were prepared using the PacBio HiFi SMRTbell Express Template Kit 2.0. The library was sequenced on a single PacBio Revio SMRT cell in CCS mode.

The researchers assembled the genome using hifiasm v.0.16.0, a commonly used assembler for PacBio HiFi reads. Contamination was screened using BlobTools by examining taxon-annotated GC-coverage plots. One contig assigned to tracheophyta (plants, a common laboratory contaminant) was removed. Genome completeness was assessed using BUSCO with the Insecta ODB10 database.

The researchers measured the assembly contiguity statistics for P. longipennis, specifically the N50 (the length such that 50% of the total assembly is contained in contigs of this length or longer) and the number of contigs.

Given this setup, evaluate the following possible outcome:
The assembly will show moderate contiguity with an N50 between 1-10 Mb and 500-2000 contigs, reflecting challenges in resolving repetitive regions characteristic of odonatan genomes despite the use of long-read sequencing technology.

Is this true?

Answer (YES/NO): NO